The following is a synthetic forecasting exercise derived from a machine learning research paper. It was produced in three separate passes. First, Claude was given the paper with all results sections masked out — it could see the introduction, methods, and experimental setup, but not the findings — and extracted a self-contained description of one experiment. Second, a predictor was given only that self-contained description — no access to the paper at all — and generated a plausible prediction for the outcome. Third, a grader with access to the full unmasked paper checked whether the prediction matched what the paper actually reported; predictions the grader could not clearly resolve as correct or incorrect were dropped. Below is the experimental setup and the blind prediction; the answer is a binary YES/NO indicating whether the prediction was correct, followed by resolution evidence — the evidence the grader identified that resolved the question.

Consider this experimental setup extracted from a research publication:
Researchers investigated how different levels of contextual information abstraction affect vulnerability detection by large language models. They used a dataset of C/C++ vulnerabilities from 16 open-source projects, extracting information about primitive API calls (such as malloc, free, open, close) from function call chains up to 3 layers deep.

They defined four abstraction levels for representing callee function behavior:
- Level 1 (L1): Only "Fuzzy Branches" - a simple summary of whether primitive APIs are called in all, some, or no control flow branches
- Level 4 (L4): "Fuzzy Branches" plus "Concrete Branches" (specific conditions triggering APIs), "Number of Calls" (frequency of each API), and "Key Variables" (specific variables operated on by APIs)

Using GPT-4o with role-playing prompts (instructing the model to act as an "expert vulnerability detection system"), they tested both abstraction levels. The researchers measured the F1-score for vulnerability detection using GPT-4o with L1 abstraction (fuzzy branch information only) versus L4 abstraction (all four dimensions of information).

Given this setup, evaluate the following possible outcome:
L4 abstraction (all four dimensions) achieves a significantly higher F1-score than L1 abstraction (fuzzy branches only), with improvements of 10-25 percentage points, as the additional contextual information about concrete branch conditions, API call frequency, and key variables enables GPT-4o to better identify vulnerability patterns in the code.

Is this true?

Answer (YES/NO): NO